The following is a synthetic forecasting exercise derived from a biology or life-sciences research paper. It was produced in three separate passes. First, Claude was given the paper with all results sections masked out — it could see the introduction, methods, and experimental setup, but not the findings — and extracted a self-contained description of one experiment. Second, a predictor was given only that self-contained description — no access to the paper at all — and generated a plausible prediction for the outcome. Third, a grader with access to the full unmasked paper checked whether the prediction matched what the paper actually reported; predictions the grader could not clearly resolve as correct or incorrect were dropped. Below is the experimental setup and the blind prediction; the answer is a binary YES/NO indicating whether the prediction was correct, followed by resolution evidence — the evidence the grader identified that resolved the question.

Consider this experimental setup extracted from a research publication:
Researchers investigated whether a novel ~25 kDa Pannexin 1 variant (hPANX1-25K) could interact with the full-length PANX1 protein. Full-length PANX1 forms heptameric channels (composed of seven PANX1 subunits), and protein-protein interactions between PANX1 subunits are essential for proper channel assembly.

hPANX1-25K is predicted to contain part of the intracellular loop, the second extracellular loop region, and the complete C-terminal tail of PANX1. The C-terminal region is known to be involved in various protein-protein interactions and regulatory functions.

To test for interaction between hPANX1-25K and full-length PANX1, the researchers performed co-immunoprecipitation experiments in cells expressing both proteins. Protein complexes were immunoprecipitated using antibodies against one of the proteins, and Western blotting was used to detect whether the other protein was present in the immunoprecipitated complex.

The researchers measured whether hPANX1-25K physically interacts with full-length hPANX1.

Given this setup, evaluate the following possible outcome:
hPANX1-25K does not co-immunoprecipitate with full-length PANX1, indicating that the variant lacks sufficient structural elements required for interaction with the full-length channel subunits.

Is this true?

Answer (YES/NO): NO